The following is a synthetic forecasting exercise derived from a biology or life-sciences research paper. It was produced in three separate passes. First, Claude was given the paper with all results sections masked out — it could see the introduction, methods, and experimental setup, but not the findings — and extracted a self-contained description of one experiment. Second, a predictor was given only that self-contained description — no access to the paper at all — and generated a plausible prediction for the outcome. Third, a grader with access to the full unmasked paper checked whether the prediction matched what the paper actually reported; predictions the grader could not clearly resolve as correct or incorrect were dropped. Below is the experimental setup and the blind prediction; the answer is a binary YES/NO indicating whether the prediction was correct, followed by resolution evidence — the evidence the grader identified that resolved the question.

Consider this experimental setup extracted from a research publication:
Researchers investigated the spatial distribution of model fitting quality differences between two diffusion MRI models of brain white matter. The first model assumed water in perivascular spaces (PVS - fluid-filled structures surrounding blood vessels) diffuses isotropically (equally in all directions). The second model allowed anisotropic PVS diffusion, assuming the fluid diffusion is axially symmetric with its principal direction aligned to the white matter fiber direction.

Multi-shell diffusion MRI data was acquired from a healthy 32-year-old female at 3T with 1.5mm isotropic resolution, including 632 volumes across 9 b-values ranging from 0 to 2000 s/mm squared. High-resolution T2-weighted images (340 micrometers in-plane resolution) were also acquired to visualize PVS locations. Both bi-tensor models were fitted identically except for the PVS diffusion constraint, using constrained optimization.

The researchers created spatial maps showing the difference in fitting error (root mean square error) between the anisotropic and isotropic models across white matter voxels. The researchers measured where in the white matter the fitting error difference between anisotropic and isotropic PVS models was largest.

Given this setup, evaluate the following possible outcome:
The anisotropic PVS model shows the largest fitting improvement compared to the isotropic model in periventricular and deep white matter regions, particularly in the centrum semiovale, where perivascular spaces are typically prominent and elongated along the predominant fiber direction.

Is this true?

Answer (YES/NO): NO